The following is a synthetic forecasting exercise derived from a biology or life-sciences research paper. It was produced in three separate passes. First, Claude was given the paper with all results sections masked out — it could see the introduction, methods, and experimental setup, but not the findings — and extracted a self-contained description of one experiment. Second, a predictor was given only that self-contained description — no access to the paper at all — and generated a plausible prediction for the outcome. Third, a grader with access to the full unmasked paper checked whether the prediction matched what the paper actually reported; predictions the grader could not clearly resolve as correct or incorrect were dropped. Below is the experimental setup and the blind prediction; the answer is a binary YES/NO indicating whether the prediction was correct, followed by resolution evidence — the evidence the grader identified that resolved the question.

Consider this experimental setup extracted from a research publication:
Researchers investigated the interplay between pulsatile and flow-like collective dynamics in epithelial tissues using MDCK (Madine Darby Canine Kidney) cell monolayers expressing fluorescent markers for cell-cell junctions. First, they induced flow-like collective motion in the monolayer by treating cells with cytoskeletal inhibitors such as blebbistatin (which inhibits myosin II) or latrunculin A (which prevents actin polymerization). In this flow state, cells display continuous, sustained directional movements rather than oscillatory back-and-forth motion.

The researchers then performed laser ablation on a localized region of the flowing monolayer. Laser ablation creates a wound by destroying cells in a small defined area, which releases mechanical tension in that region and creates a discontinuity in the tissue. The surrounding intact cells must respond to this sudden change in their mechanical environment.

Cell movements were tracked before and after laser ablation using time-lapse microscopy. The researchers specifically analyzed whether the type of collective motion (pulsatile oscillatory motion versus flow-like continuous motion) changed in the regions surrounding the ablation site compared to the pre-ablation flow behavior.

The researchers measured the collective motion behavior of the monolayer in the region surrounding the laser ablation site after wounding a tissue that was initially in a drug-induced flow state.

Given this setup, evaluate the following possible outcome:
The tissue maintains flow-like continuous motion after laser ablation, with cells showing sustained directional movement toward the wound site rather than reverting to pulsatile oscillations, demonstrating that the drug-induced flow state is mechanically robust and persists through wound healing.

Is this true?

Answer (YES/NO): NO